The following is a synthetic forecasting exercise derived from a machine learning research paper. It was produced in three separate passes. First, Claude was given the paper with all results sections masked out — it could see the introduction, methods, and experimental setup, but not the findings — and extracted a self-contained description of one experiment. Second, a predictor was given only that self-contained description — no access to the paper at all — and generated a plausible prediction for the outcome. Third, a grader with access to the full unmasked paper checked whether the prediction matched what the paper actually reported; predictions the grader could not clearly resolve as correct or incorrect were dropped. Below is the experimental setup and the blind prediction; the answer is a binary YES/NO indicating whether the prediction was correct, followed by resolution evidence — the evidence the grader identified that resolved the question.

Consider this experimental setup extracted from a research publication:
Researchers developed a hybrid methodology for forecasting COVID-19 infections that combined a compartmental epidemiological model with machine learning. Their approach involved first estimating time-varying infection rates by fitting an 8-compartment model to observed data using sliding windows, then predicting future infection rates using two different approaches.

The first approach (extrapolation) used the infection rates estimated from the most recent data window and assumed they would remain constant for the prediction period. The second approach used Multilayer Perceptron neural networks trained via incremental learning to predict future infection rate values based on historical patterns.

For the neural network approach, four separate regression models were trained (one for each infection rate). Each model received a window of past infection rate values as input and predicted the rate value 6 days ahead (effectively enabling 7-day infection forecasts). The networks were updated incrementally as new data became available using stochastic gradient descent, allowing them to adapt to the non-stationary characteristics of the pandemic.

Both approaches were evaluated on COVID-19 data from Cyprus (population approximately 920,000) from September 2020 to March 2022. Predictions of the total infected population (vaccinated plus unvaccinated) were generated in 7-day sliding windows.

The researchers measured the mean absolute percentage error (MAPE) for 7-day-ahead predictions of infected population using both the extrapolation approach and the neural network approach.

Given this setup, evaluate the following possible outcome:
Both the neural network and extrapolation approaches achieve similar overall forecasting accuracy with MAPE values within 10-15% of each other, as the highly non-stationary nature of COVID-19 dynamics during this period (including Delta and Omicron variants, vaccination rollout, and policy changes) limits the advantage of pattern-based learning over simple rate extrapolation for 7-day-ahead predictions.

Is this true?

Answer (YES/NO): NO